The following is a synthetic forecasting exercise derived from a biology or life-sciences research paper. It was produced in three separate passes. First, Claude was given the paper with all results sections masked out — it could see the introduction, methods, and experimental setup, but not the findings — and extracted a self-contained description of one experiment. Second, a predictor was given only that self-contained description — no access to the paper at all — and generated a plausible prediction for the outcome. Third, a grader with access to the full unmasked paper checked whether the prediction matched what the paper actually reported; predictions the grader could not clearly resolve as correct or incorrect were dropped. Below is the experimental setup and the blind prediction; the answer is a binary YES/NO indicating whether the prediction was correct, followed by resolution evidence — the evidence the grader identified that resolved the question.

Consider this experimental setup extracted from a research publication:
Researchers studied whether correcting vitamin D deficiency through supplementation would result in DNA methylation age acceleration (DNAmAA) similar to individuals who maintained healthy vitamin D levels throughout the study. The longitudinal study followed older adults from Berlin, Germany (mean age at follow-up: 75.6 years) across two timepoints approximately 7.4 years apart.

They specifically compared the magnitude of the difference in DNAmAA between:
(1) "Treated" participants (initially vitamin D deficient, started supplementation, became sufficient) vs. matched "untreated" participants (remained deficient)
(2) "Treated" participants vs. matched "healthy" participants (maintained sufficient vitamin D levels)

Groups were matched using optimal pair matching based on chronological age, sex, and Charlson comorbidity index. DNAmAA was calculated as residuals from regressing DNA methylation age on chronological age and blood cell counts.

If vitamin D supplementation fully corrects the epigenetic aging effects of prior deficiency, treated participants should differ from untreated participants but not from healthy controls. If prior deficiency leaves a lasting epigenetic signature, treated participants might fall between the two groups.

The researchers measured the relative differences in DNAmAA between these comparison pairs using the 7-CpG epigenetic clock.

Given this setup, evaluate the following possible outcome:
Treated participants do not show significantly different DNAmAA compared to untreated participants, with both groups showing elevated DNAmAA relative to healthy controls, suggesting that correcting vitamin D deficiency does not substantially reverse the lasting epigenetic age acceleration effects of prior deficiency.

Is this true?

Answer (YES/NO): NO